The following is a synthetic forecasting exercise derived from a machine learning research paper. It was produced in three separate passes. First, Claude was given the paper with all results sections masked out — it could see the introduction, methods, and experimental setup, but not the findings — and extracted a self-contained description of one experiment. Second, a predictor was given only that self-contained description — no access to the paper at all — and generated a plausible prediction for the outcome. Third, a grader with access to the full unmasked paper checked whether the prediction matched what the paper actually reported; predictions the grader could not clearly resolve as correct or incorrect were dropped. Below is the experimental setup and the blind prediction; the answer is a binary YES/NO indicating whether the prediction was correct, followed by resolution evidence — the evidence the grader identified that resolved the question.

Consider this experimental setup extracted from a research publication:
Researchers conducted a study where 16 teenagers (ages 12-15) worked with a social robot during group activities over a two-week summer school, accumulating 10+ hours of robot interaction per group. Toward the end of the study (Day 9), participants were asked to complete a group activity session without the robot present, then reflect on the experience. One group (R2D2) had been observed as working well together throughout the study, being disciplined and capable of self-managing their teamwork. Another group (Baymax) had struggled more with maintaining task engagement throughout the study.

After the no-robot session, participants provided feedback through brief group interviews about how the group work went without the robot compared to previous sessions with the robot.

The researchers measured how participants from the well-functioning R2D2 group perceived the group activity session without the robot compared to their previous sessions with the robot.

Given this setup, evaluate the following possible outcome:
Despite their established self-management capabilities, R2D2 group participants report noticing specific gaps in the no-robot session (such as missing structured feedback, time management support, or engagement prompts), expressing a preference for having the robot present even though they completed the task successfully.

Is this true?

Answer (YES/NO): NO